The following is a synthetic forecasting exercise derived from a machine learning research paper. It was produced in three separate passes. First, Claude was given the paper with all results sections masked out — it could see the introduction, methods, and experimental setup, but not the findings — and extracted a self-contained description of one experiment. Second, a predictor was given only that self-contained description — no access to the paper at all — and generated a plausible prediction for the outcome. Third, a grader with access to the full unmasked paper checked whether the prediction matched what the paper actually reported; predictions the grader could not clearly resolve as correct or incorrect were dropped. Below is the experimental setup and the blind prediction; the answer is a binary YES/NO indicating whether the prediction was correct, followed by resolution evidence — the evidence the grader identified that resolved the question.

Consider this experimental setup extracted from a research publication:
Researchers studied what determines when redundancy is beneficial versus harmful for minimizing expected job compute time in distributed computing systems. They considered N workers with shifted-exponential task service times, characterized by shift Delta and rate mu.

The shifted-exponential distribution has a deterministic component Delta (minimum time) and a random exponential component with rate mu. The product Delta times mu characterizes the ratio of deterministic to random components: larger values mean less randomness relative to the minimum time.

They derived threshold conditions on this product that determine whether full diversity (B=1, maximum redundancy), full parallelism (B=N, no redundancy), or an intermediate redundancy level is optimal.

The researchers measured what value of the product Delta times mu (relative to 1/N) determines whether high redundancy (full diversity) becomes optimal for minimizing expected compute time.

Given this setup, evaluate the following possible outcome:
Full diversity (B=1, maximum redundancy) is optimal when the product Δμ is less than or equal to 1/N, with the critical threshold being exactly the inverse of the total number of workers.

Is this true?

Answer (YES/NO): NO